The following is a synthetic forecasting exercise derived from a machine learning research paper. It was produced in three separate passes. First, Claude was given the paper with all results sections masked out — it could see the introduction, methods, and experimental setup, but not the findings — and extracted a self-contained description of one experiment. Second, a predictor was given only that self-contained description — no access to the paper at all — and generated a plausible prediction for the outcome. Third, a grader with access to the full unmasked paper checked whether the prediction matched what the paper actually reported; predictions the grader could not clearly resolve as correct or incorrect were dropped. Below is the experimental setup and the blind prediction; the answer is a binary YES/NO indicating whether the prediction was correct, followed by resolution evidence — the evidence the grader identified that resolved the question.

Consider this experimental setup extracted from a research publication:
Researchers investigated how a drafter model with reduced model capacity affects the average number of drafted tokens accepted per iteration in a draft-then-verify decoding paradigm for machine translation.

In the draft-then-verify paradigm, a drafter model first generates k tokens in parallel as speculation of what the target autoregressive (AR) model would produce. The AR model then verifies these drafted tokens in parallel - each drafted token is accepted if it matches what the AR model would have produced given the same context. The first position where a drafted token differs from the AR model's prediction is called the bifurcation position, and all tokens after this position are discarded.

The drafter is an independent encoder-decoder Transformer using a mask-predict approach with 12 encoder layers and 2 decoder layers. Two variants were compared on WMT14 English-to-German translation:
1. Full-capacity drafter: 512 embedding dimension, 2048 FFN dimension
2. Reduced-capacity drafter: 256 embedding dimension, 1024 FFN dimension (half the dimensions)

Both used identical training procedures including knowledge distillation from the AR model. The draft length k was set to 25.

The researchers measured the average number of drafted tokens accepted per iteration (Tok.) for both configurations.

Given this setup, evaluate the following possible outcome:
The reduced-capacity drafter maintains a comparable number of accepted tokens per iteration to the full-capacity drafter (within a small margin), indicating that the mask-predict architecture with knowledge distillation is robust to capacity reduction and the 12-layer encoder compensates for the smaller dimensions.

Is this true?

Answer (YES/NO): NO